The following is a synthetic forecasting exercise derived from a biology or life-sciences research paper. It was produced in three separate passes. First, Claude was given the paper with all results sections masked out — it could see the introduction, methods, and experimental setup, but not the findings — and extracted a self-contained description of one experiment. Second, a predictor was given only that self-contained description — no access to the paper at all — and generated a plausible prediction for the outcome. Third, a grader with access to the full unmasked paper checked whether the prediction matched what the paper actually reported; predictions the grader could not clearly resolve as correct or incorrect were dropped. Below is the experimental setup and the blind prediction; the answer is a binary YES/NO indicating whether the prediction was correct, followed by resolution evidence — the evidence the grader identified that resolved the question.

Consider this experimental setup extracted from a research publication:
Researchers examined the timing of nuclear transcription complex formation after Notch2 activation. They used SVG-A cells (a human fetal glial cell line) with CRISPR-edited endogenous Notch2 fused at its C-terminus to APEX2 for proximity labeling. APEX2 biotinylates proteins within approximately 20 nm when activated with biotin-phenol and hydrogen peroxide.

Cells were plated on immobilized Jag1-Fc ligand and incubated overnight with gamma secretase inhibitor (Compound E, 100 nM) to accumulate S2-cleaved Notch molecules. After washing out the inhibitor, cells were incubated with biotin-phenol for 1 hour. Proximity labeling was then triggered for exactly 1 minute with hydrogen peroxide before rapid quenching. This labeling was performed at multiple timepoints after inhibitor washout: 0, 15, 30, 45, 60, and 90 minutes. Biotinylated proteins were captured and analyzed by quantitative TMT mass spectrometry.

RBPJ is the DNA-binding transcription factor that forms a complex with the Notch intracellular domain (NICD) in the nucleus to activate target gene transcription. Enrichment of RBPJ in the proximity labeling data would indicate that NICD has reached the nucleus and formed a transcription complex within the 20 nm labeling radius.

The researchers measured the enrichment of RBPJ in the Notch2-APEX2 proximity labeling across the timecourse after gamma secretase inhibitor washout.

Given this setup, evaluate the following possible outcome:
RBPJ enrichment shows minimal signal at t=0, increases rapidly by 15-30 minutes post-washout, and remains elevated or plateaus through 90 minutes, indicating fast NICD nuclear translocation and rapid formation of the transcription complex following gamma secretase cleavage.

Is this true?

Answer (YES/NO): NO